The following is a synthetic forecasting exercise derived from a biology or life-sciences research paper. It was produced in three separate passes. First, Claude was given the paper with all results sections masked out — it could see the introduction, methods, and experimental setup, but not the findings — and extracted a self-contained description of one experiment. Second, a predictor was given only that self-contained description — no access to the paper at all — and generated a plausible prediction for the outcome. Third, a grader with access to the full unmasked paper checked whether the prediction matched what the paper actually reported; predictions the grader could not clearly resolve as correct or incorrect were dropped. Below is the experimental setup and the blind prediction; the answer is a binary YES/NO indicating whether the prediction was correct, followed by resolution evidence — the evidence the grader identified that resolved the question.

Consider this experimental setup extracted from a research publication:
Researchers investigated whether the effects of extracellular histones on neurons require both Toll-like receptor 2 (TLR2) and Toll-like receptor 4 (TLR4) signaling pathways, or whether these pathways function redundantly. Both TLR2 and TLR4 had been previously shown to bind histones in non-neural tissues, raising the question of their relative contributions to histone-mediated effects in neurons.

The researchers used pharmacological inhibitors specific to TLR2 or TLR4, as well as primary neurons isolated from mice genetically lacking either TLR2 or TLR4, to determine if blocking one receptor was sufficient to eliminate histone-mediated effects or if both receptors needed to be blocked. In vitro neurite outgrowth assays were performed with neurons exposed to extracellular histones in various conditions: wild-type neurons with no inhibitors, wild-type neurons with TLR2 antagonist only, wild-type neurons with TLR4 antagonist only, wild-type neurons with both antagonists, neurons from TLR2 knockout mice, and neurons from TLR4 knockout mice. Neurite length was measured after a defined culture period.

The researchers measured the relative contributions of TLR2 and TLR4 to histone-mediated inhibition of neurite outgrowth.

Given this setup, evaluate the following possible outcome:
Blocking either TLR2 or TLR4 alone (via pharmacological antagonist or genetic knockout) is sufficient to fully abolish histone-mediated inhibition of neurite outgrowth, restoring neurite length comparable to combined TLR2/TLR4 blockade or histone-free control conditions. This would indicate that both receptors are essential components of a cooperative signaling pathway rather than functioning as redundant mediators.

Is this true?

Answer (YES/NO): NO